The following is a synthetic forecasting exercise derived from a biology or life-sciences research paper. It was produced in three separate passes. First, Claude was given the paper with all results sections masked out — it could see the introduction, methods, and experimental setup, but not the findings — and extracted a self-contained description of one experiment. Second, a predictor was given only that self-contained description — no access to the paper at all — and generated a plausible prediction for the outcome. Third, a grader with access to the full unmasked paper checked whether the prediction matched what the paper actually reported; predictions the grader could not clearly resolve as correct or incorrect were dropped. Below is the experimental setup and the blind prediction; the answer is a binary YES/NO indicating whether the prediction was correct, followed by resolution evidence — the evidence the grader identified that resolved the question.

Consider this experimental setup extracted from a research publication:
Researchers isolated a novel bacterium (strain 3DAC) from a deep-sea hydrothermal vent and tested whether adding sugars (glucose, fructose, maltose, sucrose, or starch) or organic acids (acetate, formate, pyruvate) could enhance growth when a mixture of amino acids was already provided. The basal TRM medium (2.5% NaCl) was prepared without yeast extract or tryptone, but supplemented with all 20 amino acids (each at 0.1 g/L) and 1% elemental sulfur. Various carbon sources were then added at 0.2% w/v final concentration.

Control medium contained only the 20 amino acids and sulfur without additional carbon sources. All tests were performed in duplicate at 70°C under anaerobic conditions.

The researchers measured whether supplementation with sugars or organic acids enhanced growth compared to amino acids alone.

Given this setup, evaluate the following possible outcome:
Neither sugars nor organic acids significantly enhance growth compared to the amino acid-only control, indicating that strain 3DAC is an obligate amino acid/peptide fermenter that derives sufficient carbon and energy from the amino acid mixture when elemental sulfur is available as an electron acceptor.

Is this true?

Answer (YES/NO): NO